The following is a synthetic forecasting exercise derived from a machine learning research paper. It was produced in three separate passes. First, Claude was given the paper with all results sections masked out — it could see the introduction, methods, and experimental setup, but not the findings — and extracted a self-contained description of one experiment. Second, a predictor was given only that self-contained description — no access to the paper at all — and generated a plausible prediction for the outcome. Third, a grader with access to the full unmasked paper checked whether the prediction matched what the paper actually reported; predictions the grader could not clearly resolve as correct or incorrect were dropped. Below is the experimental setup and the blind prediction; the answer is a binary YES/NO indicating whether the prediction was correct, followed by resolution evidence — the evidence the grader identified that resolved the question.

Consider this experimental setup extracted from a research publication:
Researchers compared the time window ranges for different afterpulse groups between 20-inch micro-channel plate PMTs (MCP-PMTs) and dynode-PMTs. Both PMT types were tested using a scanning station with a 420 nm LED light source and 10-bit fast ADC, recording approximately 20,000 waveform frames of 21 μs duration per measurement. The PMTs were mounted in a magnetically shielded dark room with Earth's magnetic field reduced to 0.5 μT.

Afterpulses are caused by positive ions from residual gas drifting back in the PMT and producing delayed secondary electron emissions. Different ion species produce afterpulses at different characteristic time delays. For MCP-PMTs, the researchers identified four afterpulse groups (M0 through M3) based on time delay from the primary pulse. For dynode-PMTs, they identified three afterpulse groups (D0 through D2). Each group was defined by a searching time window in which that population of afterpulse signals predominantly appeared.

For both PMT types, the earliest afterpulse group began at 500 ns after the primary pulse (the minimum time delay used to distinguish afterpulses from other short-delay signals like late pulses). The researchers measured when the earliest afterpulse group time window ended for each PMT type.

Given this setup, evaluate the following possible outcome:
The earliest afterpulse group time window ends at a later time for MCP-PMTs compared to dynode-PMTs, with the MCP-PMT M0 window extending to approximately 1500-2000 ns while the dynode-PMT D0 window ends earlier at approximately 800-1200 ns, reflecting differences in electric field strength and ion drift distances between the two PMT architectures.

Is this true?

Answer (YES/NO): NO